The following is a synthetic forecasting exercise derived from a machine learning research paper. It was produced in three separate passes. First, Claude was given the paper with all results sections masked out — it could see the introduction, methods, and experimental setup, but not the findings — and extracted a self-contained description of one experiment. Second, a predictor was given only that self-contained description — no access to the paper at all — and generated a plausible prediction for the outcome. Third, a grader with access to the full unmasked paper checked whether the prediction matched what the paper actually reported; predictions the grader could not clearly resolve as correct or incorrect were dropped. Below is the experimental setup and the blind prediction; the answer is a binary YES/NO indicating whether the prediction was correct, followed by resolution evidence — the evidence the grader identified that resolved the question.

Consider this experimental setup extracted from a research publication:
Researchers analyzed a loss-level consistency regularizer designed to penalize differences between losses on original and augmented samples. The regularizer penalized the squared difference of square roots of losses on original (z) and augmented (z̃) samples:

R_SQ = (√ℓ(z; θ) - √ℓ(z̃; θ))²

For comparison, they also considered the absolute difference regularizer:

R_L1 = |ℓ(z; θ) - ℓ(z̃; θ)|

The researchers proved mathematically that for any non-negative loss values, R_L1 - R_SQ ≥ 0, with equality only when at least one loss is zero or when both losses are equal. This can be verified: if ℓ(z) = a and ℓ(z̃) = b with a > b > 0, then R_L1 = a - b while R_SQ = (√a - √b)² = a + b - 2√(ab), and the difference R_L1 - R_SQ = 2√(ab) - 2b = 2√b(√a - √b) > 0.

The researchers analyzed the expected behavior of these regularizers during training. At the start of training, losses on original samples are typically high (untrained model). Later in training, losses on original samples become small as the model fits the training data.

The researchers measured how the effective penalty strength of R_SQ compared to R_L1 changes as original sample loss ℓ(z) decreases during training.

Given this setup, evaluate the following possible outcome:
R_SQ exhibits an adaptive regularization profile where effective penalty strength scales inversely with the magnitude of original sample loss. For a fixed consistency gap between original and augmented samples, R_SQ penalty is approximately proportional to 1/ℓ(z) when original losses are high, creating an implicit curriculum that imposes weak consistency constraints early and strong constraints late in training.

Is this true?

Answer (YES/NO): NO